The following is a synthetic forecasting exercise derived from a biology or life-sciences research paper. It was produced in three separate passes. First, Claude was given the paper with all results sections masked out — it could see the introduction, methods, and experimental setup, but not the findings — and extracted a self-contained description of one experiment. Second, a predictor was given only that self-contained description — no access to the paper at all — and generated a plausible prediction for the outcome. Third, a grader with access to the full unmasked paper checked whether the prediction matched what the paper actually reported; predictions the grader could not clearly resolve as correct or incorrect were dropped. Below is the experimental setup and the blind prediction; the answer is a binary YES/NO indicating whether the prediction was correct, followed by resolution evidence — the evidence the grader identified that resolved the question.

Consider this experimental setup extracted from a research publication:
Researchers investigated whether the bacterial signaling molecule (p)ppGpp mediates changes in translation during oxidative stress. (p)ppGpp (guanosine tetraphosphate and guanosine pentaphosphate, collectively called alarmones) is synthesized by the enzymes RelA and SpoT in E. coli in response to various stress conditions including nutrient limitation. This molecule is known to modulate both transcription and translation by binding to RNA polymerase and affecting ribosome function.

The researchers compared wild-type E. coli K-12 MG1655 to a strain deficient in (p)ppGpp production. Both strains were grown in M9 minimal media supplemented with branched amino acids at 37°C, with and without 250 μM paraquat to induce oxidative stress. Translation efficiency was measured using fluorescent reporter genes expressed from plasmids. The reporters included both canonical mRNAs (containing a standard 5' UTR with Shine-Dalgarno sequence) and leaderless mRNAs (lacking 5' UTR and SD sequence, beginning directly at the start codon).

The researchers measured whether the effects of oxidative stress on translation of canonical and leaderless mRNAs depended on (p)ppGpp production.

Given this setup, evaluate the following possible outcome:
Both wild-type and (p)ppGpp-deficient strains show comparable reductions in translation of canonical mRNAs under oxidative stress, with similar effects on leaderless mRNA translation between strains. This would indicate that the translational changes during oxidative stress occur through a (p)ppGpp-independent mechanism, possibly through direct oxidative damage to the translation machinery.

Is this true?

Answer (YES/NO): NO